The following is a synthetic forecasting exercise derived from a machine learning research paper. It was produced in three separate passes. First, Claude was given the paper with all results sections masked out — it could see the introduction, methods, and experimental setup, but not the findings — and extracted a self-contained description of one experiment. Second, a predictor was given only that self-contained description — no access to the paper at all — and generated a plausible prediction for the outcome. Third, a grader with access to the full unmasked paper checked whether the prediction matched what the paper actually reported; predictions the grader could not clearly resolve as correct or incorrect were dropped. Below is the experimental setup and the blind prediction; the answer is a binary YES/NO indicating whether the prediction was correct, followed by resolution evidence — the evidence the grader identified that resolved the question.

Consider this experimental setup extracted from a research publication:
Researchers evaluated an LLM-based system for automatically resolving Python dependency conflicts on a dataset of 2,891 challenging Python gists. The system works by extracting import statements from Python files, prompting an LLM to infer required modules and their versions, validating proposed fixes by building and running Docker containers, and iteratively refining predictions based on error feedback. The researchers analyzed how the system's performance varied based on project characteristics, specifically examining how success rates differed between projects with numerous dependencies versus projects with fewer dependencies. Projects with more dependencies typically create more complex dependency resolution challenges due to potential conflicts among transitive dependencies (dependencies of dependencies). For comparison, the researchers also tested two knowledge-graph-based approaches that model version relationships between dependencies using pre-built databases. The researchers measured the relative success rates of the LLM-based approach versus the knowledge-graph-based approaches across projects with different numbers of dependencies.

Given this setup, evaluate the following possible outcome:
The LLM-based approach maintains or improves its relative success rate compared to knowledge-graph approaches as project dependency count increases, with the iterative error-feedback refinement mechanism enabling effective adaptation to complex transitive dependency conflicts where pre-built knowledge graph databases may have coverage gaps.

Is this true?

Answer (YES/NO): YES